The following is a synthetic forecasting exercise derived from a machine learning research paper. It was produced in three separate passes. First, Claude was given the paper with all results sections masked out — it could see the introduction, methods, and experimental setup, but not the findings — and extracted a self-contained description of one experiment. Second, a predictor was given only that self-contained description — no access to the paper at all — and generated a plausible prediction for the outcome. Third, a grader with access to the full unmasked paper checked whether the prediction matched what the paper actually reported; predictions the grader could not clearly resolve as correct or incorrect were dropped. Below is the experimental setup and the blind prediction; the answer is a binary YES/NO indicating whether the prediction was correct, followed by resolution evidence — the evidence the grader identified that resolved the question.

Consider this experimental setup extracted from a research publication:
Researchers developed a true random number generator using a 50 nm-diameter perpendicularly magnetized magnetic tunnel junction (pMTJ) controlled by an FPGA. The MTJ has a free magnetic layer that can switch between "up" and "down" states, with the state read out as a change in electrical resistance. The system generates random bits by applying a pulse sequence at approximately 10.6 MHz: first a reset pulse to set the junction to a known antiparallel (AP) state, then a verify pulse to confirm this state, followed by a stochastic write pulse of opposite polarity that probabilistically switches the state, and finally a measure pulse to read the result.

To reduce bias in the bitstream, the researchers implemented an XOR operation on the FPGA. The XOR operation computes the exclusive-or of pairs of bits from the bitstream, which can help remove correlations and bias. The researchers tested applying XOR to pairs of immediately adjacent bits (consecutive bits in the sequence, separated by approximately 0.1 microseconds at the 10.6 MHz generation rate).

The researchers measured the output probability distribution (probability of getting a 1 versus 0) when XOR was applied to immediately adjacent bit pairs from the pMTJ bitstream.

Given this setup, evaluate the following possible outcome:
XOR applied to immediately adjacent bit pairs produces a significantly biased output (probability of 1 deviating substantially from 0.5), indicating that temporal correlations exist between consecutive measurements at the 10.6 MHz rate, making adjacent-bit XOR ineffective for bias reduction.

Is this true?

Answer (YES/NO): YES